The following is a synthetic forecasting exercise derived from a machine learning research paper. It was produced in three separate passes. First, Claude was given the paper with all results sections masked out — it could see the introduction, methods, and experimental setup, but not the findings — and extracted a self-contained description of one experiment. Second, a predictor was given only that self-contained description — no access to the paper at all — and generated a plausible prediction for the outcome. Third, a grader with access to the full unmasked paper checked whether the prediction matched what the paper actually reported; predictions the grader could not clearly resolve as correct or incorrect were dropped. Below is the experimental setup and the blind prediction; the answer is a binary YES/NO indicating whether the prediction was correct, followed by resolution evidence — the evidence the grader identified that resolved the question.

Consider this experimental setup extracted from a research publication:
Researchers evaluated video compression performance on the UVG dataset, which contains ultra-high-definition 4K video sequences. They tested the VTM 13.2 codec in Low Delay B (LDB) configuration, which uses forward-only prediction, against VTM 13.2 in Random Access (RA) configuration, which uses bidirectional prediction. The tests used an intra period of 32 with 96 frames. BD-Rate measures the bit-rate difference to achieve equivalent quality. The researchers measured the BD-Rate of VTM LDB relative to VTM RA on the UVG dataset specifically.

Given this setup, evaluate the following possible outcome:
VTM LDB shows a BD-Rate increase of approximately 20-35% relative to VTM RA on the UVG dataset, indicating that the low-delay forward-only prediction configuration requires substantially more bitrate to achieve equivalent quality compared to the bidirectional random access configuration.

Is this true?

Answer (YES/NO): NO